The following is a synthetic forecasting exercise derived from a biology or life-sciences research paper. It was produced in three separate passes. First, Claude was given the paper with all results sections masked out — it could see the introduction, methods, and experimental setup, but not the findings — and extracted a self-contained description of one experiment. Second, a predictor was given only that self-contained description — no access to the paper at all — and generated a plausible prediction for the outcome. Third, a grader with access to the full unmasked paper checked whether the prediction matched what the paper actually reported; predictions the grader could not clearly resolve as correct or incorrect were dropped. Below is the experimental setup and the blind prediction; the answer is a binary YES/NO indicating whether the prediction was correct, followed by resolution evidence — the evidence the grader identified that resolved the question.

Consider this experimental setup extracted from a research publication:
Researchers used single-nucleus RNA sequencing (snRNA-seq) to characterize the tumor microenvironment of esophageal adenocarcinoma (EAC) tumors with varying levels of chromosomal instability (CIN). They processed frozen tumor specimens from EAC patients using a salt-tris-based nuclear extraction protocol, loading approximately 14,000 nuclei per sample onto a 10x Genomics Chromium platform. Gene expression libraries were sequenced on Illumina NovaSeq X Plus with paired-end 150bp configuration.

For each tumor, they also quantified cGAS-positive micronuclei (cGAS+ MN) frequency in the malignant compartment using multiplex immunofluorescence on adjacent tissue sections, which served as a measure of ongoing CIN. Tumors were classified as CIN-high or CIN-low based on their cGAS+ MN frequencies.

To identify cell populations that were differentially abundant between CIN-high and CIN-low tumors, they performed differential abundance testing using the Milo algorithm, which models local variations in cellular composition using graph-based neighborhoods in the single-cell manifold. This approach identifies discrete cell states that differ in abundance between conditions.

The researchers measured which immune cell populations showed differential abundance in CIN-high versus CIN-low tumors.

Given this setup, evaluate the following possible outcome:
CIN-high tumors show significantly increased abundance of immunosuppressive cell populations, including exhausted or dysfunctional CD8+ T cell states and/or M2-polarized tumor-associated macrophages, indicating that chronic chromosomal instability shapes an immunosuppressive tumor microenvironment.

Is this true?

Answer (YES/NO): YES